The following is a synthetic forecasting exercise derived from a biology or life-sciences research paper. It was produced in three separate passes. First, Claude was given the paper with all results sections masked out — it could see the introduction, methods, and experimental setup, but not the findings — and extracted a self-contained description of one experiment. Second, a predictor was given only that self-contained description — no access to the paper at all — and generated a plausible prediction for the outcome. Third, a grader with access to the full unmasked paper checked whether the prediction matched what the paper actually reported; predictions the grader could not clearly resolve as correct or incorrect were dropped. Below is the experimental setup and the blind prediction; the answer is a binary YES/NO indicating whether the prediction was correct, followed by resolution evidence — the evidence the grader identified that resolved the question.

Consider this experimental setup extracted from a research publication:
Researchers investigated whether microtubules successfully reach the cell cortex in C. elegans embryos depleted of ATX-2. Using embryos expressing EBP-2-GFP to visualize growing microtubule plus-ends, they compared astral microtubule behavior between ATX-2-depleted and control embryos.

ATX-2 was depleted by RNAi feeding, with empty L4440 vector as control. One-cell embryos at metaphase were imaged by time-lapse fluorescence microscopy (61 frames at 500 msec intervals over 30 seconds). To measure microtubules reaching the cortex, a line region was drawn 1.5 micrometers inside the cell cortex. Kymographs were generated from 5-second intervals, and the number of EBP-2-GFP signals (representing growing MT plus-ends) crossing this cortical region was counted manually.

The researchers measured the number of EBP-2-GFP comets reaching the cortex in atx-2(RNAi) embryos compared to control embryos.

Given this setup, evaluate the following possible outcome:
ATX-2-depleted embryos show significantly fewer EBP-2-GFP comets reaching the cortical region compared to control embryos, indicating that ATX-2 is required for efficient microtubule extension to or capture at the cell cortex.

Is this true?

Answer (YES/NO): YES